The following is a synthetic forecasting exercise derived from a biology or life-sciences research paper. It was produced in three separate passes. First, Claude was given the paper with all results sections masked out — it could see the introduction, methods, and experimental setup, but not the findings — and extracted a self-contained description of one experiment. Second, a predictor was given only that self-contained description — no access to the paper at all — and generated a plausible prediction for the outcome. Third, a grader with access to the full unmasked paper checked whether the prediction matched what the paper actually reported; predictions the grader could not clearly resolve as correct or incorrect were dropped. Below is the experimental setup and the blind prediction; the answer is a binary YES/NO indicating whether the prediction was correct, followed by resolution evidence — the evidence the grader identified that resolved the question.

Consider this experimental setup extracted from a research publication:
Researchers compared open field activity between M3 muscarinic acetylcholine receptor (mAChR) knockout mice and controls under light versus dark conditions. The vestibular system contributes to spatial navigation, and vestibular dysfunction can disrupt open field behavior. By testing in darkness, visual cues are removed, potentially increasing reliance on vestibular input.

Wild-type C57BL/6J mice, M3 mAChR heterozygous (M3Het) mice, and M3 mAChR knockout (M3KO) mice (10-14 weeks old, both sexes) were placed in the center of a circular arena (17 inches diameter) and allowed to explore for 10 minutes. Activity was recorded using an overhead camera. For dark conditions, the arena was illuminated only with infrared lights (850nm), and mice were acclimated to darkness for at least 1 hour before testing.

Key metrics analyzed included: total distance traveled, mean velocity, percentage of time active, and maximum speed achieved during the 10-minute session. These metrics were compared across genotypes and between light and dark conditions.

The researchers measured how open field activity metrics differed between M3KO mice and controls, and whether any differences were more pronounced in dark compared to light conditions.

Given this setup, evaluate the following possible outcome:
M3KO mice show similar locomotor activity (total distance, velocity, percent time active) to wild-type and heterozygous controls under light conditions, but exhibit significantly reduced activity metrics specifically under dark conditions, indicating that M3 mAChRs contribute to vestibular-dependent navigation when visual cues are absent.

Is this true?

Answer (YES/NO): NO